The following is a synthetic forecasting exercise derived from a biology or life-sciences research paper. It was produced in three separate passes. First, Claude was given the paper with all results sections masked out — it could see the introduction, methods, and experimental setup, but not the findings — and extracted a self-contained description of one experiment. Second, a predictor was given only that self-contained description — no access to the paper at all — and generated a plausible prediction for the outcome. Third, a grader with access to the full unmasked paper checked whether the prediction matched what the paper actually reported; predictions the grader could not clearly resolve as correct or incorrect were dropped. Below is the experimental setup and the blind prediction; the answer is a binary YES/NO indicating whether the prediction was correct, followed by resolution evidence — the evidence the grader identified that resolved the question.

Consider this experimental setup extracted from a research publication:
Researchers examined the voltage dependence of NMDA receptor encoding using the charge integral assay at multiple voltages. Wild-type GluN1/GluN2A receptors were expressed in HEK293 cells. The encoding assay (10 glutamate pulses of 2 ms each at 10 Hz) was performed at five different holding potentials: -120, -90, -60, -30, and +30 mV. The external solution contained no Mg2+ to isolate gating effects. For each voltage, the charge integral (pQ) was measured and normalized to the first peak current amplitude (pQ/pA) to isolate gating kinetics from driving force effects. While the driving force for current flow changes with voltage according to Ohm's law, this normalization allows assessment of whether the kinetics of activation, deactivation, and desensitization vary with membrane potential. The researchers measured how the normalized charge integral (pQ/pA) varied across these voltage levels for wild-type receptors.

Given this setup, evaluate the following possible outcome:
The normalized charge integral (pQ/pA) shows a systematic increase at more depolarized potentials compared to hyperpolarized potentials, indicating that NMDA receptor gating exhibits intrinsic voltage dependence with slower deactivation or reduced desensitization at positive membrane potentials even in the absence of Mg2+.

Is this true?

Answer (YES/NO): NO